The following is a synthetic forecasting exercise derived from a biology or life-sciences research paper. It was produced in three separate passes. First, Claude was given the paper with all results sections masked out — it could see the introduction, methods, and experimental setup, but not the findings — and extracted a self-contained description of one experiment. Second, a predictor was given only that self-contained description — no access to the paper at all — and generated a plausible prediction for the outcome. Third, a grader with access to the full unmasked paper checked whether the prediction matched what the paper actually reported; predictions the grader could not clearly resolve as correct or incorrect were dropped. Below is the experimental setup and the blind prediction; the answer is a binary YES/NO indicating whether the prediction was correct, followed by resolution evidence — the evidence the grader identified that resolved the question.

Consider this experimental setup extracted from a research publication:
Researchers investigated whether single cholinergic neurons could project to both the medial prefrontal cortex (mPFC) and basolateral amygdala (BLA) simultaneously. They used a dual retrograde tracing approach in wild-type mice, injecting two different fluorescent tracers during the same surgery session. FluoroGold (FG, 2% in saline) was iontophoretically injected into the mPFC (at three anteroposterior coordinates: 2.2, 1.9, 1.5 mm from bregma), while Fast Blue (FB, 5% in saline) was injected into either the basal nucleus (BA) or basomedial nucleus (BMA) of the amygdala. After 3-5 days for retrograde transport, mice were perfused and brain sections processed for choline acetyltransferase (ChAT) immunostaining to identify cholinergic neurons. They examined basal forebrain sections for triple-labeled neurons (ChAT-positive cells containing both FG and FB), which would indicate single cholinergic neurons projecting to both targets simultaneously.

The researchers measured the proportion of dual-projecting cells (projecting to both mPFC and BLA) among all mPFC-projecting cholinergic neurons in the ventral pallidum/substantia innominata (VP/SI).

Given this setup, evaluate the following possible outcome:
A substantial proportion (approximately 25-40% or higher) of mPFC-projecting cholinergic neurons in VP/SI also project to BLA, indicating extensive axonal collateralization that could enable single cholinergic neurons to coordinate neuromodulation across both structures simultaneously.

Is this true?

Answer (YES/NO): YES